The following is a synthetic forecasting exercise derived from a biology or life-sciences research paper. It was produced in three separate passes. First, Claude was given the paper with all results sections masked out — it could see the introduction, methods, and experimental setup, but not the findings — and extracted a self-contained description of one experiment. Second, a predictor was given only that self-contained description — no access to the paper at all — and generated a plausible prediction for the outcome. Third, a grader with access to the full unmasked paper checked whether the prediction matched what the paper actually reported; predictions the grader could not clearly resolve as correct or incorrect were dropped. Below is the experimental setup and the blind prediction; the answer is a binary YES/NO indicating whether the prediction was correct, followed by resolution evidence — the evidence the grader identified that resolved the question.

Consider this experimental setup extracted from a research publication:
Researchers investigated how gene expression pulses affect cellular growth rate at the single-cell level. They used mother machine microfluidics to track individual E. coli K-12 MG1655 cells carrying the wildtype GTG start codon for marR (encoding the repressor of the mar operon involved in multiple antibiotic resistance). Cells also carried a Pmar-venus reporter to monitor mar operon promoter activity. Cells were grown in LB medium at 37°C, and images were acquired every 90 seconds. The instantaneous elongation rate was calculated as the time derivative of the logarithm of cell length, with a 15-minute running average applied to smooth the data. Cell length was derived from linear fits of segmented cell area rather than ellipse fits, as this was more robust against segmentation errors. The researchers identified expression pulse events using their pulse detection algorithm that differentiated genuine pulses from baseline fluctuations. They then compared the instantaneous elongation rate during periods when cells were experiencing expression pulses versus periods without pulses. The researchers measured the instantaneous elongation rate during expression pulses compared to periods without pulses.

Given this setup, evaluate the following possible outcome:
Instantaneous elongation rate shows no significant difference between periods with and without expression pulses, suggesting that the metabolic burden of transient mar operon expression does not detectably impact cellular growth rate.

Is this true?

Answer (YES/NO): NO